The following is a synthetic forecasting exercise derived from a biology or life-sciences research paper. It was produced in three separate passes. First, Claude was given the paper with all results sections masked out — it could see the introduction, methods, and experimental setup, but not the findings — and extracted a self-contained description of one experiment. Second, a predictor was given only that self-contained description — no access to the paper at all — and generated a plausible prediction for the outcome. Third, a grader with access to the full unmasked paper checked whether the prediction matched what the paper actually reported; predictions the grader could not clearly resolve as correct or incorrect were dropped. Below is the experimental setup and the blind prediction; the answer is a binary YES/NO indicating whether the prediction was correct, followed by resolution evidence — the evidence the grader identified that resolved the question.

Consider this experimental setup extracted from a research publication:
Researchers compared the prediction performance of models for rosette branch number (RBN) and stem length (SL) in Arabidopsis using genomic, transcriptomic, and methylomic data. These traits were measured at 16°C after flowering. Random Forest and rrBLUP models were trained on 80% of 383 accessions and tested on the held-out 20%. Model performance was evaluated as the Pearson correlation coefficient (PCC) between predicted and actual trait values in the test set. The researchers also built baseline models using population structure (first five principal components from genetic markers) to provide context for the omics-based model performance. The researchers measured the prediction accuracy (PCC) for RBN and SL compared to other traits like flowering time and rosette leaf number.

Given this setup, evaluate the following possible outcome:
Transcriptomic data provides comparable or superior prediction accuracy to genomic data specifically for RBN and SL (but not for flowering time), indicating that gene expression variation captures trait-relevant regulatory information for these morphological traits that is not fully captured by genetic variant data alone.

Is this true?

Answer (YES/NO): NO